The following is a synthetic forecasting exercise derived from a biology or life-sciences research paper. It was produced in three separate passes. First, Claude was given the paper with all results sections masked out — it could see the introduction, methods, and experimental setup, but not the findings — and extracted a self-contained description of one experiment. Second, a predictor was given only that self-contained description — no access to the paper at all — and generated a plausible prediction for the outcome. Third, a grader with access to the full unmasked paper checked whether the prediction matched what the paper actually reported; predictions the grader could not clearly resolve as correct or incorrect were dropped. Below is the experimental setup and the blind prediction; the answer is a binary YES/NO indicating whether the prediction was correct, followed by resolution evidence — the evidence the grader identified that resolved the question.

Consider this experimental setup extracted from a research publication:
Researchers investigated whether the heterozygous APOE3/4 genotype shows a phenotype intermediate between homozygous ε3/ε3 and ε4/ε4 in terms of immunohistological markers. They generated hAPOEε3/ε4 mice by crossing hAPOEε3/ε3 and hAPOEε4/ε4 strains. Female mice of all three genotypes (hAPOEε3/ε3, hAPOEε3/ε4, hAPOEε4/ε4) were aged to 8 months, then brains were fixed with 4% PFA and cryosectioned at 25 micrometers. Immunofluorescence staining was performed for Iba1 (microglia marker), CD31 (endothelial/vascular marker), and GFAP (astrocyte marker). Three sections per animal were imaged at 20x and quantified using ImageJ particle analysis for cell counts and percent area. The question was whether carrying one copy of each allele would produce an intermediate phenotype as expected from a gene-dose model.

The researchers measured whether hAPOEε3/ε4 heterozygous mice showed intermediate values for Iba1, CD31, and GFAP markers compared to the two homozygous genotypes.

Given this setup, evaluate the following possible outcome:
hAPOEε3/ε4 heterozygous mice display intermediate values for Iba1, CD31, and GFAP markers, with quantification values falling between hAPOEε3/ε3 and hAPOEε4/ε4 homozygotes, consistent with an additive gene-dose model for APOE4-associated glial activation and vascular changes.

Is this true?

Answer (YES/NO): NO